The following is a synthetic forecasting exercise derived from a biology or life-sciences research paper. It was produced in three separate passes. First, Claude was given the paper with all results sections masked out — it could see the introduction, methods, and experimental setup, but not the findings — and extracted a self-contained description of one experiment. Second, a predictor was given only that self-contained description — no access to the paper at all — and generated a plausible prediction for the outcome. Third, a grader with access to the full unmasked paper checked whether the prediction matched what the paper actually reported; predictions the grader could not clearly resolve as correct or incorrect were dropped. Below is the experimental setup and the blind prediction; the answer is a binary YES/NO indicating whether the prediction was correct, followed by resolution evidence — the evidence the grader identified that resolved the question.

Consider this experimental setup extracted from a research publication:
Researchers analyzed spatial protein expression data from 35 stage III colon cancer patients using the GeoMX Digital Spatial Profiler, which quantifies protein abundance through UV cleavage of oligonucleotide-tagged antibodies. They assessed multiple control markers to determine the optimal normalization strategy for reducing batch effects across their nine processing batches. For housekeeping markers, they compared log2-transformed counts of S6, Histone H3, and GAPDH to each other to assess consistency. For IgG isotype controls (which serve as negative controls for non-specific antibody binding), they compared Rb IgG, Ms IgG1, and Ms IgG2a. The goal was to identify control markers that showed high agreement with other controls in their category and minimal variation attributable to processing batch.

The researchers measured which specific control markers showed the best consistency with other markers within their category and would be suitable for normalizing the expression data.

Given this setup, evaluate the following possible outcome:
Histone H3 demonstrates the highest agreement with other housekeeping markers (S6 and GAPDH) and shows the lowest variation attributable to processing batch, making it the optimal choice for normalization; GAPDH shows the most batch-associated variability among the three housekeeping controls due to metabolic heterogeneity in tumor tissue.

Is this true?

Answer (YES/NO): NO